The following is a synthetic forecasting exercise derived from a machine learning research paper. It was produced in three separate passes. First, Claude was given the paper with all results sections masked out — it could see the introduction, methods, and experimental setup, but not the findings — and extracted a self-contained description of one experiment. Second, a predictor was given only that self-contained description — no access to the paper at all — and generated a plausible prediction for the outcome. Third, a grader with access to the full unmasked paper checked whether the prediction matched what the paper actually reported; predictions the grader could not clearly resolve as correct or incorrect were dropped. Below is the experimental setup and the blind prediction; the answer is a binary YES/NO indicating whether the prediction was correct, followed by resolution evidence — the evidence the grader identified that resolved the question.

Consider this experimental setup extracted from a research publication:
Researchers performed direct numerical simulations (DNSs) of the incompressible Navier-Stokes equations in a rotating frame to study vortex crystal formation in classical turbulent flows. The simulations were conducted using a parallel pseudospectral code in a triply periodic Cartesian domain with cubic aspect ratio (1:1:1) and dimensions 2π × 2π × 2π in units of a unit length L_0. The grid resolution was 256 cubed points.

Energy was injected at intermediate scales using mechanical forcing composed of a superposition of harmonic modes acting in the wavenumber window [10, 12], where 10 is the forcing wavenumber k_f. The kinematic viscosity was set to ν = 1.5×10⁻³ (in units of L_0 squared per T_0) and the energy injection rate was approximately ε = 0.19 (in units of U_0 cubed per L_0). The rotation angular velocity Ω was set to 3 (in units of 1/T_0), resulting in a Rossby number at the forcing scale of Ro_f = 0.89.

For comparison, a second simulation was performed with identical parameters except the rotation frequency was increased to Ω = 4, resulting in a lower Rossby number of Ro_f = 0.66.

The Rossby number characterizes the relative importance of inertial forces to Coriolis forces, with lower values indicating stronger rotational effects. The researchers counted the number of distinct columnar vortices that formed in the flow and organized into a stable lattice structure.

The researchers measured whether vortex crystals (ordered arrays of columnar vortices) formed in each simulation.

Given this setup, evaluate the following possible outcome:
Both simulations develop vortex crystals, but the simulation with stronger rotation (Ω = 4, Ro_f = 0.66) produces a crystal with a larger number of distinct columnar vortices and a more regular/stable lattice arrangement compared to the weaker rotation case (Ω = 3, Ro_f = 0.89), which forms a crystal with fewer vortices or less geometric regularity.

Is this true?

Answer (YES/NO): NO